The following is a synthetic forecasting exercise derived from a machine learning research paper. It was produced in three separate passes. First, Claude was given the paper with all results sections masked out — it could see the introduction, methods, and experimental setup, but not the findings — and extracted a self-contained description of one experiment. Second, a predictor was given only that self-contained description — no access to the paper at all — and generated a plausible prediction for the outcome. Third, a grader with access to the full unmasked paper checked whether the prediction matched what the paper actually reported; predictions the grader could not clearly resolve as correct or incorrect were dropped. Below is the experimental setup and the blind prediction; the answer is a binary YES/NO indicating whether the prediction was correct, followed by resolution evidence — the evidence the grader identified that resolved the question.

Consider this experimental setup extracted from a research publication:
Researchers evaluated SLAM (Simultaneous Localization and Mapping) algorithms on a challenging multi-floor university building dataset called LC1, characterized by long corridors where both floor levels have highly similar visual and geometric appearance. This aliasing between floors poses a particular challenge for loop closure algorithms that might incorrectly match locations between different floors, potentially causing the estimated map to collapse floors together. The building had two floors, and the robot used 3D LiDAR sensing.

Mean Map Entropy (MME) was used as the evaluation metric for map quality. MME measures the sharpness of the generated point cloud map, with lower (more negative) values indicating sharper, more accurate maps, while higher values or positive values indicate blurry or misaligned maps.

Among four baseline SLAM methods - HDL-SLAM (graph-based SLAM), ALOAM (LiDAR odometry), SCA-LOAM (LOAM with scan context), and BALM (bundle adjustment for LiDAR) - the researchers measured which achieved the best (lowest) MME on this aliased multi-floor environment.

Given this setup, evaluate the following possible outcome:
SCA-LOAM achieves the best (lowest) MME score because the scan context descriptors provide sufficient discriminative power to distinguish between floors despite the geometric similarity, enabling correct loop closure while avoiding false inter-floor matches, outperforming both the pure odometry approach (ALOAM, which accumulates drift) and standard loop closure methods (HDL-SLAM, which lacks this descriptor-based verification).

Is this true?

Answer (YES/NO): NO